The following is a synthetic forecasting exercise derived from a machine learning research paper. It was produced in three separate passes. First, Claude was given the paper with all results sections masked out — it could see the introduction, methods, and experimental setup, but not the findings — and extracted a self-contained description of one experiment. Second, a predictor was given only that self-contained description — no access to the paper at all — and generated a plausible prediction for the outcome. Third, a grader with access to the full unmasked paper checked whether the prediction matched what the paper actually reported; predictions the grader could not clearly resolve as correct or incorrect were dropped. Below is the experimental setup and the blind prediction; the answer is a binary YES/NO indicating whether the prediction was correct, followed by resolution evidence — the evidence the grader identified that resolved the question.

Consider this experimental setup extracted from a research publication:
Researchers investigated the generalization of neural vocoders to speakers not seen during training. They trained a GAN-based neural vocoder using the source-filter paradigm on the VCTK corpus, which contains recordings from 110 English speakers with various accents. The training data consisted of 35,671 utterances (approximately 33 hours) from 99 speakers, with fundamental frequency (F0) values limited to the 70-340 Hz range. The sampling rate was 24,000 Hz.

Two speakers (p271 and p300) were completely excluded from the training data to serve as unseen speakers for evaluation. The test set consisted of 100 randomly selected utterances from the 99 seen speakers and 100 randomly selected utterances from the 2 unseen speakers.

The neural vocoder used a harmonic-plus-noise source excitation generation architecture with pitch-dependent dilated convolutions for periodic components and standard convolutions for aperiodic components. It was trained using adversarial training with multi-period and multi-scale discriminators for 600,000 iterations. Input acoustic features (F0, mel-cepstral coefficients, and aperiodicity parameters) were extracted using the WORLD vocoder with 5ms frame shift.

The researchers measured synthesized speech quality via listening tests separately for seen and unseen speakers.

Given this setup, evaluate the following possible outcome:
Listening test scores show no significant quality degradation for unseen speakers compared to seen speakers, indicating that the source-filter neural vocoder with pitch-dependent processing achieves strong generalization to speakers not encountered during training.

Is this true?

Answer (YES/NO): YES